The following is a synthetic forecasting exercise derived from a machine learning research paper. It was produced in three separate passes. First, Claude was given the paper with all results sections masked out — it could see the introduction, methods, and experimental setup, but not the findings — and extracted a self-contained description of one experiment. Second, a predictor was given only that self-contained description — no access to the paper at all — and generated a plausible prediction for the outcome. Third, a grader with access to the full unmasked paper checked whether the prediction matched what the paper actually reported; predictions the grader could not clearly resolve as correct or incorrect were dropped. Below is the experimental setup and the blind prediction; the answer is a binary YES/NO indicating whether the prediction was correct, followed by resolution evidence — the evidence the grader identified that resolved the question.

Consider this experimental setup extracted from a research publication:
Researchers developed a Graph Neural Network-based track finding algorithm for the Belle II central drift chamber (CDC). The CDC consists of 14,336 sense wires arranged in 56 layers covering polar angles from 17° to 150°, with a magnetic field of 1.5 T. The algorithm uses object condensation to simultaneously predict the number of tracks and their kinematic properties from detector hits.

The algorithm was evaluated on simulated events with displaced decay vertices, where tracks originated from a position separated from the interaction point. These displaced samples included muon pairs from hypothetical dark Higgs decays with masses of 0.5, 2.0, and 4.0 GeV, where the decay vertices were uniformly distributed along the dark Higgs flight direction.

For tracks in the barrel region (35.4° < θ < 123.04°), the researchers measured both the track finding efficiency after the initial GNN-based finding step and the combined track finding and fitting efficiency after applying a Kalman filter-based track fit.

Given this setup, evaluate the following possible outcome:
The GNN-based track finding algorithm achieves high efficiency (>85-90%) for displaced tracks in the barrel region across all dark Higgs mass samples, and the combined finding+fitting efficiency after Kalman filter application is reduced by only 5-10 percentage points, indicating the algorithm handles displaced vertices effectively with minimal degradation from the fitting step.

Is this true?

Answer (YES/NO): YES